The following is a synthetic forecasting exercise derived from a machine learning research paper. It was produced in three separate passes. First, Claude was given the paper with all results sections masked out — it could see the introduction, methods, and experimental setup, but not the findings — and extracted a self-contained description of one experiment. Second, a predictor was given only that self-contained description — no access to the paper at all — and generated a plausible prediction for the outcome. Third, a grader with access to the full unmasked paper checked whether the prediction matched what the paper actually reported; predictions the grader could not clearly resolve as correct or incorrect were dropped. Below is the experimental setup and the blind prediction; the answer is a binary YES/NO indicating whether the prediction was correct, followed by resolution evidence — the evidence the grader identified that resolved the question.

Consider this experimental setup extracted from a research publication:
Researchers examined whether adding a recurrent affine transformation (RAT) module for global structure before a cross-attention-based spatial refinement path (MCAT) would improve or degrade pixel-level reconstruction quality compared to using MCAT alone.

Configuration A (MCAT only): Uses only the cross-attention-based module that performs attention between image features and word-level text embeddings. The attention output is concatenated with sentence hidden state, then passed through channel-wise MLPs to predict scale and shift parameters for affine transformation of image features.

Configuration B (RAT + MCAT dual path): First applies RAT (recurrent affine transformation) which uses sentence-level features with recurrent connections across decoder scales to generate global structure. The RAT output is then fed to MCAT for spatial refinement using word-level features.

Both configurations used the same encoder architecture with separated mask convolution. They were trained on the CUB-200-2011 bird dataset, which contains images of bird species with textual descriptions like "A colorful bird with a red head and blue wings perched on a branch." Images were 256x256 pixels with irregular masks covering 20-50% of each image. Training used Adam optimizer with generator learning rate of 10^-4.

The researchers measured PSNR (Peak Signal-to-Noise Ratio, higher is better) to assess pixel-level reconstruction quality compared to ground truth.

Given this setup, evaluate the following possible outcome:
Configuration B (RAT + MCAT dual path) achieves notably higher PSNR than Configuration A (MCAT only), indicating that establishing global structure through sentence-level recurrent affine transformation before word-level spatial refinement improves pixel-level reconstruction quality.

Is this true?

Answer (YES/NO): NO